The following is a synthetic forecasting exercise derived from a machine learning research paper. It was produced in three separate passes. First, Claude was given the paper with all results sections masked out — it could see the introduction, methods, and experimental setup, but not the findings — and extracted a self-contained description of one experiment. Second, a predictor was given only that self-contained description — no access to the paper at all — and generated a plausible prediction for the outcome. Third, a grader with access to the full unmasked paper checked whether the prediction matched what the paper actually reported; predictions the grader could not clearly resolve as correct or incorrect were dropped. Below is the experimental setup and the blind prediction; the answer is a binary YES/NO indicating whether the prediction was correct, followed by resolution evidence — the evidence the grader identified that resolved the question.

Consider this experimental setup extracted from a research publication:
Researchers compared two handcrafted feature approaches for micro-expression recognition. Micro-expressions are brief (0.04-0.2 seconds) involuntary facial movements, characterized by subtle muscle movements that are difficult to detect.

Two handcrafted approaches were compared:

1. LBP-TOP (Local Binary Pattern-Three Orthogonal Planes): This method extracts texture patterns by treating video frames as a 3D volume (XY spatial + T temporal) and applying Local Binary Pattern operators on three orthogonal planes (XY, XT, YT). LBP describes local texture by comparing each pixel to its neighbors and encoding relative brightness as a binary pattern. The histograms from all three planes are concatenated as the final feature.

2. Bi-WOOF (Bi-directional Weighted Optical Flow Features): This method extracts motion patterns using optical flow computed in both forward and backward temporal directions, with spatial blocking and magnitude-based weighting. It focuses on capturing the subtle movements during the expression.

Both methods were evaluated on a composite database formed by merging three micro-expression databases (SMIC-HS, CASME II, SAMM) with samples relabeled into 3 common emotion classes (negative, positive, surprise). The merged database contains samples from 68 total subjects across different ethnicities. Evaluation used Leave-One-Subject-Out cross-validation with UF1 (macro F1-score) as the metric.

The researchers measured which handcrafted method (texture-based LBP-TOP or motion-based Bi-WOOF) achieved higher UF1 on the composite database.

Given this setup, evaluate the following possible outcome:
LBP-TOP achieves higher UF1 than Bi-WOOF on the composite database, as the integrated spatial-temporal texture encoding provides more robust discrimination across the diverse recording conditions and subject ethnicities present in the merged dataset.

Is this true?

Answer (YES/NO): NO